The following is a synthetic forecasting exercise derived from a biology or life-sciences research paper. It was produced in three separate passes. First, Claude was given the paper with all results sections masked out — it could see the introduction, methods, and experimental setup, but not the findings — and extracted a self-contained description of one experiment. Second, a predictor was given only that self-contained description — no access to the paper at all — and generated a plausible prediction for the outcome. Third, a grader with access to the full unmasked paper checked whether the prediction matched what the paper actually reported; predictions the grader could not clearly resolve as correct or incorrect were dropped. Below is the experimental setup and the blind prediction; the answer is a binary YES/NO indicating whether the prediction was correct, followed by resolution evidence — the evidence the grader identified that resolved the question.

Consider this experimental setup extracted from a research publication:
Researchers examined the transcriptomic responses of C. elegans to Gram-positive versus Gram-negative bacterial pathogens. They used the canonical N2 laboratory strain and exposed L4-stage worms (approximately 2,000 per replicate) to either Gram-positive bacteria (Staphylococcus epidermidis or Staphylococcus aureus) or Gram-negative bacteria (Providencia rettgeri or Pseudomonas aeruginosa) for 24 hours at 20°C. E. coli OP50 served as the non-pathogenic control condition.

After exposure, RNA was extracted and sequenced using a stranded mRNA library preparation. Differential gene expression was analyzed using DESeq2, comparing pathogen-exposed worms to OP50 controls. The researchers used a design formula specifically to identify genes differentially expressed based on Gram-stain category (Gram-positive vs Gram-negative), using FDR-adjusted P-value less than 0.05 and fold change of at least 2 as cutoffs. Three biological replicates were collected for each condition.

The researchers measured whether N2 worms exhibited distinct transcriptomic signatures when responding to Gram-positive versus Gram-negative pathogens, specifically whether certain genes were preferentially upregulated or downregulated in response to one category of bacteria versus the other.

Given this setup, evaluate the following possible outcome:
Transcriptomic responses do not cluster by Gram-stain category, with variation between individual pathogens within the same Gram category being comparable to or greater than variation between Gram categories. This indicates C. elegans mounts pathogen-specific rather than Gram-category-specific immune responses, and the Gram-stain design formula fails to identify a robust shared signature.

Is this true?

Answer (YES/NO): YES